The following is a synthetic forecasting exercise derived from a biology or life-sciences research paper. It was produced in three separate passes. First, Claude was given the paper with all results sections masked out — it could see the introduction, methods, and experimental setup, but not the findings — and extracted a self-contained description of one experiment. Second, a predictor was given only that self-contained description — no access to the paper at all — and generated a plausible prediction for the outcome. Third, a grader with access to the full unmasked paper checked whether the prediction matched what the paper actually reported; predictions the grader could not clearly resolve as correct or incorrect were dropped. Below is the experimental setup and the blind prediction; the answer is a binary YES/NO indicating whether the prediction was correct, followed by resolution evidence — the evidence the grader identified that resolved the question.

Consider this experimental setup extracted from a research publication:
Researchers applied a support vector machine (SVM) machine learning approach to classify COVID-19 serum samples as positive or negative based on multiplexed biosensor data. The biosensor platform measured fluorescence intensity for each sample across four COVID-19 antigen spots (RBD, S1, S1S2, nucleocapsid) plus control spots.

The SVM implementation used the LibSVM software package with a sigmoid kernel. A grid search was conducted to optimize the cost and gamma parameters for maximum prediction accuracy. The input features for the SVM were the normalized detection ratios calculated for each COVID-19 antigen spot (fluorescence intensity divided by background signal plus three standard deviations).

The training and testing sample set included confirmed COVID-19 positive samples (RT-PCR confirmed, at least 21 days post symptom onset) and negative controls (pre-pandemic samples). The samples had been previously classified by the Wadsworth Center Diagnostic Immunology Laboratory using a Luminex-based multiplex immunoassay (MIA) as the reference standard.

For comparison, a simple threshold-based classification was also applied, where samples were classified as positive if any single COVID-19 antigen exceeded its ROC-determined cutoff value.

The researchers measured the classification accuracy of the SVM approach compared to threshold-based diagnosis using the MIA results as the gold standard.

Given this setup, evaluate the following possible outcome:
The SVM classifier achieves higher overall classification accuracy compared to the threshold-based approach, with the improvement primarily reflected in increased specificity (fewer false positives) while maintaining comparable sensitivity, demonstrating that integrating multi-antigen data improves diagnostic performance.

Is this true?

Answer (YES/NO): NO